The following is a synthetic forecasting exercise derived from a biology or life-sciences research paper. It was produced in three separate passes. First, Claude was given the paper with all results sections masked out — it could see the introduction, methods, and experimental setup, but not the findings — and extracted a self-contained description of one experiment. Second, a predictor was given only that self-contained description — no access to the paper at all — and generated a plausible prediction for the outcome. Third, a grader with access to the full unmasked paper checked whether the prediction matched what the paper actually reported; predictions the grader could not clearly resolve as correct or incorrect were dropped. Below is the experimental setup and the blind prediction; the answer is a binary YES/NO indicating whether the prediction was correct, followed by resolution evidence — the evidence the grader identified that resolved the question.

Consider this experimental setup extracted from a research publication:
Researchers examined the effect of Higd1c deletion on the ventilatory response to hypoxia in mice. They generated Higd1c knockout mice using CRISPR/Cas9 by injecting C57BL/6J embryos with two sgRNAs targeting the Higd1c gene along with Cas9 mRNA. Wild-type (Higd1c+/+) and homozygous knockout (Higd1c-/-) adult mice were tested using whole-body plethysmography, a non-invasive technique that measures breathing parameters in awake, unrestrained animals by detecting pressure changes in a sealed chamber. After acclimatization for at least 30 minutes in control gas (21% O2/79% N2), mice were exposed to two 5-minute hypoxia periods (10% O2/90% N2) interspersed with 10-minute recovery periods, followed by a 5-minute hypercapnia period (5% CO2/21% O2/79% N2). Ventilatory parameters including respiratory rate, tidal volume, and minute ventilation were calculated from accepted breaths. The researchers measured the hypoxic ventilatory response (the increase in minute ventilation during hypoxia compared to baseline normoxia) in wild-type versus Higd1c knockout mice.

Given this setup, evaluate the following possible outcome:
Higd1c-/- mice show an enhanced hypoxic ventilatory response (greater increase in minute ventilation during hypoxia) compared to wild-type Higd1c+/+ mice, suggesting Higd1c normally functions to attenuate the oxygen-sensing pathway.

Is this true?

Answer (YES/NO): NO